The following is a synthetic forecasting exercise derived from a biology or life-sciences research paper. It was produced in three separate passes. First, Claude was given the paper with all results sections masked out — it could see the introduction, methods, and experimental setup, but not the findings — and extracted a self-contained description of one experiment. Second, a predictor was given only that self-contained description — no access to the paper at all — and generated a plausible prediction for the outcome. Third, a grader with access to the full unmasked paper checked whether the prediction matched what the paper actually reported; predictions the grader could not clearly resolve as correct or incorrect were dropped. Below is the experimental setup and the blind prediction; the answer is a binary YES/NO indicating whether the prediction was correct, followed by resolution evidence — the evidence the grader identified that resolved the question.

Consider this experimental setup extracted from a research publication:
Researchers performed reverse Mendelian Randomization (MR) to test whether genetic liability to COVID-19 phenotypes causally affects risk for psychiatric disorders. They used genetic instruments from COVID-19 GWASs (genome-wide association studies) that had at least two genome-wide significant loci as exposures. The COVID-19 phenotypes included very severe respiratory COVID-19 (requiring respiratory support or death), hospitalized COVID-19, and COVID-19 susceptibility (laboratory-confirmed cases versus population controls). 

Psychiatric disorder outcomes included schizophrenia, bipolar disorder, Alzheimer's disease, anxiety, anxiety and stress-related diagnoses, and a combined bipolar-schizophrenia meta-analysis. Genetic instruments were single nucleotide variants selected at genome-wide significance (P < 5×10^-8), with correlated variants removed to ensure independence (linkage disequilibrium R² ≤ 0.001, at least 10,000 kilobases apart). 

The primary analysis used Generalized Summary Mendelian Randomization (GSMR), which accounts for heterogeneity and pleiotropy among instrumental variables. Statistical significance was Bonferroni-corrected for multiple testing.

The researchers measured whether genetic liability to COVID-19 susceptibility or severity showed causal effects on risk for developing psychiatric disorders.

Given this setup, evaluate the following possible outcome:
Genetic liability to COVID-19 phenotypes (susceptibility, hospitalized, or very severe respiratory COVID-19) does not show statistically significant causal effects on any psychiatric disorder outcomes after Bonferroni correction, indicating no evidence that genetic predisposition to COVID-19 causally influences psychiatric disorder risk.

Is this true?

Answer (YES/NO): YES